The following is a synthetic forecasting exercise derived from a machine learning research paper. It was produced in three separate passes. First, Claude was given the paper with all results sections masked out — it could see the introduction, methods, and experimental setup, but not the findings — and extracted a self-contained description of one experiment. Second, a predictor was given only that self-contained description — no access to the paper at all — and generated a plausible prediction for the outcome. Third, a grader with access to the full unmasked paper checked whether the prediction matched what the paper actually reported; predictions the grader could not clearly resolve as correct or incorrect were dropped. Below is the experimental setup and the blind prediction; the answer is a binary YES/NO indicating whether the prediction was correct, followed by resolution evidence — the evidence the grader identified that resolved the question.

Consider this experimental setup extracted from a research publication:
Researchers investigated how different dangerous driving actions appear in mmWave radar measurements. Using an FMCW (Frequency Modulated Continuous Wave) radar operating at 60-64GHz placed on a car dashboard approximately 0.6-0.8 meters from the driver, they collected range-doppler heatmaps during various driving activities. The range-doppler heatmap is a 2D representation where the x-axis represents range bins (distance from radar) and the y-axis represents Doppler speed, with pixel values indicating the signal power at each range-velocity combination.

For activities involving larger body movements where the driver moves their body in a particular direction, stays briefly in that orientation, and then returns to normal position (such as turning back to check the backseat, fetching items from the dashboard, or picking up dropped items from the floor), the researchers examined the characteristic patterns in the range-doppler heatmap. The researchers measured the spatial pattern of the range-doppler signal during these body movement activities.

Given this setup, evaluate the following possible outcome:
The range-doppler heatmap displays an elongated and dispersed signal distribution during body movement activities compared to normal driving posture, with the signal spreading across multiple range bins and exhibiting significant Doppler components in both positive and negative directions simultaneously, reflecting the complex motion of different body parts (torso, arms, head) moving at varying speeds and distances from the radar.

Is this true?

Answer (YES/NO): NO